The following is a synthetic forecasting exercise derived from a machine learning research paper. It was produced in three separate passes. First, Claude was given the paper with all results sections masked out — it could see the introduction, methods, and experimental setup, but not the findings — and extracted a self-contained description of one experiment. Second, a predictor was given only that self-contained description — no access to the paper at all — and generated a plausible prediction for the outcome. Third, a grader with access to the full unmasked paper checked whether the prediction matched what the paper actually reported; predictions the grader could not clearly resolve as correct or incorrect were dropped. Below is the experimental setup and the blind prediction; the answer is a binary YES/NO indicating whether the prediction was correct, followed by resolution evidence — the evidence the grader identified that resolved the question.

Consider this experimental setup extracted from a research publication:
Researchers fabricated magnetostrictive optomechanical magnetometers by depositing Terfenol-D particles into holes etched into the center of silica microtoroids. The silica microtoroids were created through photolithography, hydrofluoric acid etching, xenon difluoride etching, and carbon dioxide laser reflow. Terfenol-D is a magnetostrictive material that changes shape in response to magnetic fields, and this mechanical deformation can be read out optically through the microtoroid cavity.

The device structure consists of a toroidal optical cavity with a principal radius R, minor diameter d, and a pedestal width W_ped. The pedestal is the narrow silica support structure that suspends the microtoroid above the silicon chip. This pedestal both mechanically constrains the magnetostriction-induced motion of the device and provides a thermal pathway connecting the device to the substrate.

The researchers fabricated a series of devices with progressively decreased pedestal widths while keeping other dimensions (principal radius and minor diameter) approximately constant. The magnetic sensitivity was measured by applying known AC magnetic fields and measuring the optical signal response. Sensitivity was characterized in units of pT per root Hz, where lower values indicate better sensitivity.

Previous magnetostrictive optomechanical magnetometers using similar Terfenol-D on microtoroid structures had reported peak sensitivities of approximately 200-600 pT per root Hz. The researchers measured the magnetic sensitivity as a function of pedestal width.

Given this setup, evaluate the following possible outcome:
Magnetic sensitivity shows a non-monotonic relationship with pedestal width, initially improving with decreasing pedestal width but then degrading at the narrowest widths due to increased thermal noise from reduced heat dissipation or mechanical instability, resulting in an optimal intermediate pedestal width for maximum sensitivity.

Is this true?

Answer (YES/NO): NO